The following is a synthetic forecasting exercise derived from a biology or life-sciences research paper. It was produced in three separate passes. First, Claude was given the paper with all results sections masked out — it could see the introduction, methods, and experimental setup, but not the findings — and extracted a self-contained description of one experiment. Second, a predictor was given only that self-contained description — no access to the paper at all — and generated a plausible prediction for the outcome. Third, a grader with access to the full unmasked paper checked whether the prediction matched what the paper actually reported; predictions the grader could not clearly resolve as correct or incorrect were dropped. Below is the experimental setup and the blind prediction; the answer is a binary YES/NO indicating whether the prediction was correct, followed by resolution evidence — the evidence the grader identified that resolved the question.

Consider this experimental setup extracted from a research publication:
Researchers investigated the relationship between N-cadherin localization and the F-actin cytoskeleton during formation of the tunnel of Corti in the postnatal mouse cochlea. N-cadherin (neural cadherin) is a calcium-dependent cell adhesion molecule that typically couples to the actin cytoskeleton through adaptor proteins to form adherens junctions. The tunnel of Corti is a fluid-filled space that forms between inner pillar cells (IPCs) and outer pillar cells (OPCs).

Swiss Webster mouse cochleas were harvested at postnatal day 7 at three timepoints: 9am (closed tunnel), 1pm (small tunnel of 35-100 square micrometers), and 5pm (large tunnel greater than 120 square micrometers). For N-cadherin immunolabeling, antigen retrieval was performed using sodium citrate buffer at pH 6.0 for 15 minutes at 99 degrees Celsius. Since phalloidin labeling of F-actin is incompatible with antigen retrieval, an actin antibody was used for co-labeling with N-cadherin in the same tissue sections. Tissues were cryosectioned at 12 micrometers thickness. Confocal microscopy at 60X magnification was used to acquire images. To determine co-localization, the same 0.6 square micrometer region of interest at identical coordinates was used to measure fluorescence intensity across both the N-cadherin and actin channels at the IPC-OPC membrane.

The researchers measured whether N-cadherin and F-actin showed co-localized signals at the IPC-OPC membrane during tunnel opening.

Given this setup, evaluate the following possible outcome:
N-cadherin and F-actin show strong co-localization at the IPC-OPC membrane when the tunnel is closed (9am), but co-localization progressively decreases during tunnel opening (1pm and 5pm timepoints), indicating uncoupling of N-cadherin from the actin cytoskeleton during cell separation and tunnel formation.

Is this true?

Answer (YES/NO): NO